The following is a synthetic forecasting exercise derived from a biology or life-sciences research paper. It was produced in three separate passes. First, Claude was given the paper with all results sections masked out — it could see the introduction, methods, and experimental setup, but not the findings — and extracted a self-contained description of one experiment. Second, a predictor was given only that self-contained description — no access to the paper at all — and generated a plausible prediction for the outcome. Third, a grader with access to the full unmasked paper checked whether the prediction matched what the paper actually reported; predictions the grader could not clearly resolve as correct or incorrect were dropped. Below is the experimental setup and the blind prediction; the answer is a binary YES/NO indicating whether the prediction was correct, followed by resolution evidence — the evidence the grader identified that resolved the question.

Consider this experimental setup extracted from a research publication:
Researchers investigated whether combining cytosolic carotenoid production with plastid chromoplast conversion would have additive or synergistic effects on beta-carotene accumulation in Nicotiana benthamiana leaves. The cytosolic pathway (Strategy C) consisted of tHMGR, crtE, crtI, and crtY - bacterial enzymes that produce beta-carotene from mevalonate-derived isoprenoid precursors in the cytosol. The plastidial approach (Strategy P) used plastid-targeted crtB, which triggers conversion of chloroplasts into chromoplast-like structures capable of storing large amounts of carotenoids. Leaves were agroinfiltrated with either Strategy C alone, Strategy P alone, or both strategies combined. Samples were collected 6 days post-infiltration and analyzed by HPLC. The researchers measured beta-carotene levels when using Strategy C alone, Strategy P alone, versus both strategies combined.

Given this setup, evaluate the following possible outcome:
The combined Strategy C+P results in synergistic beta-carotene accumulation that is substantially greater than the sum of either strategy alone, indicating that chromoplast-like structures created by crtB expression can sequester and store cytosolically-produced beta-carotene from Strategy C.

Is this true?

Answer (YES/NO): NO